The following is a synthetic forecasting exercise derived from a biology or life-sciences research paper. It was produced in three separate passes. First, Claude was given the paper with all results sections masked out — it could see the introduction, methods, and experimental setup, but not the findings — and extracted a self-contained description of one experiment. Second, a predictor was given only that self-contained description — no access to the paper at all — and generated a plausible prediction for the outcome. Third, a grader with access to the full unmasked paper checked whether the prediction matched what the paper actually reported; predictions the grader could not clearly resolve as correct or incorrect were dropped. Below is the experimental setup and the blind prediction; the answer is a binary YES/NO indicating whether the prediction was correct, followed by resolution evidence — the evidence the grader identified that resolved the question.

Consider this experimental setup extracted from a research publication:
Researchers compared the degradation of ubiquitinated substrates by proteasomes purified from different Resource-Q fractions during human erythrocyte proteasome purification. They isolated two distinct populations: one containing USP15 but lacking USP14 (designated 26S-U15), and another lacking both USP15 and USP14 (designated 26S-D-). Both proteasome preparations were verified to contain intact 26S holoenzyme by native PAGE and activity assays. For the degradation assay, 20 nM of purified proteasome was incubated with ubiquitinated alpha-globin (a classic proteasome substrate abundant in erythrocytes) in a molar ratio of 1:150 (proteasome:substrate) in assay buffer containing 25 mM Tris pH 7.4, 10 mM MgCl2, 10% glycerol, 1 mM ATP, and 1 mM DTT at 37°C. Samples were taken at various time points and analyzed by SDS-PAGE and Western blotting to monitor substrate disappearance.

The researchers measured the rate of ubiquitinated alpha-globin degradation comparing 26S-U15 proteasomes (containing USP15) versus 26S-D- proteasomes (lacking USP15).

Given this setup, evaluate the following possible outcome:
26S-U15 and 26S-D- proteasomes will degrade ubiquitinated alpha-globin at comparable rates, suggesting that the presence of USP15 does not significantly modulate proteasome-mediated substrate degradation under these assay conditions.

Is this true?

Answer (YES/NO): NO